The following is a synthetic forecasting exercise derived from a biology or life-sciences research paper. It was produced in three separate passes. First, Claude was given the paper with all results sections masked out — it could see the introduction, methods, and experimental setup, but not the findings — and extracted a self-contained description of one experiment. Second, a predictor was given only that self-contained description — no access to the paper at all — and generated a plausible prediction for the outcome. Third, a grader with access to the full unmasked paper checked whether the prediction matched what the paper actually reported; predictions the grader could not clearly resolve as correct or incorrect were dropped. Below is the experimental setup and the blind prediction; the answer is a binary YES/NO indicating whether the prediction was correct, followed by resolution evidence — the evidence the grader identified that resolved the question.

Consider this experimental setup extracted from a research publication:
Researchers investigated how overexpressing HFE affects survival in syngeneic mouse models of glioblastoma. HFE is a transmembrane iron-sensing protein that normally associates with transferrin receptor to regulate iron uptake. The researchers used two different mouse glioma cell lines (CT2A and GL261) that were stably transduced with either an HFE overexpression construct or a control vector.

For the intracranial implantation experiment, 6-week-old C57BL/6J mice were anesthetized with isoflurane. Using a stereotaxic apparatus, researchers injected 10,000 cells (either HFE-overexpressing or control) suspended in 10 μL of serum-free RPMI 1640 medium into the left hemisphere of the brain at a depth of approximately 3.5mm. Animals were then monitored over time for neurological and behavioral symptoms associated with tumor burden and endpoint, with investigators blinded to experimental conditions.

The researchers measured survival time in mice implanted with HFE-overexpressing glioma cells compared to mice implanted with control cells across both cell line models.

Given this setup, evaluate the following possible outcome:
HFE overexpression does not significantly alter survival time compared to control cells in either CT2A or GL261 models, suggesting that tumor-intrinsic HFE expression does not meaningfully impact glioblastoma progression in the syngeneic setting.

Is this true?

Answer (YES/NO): NO